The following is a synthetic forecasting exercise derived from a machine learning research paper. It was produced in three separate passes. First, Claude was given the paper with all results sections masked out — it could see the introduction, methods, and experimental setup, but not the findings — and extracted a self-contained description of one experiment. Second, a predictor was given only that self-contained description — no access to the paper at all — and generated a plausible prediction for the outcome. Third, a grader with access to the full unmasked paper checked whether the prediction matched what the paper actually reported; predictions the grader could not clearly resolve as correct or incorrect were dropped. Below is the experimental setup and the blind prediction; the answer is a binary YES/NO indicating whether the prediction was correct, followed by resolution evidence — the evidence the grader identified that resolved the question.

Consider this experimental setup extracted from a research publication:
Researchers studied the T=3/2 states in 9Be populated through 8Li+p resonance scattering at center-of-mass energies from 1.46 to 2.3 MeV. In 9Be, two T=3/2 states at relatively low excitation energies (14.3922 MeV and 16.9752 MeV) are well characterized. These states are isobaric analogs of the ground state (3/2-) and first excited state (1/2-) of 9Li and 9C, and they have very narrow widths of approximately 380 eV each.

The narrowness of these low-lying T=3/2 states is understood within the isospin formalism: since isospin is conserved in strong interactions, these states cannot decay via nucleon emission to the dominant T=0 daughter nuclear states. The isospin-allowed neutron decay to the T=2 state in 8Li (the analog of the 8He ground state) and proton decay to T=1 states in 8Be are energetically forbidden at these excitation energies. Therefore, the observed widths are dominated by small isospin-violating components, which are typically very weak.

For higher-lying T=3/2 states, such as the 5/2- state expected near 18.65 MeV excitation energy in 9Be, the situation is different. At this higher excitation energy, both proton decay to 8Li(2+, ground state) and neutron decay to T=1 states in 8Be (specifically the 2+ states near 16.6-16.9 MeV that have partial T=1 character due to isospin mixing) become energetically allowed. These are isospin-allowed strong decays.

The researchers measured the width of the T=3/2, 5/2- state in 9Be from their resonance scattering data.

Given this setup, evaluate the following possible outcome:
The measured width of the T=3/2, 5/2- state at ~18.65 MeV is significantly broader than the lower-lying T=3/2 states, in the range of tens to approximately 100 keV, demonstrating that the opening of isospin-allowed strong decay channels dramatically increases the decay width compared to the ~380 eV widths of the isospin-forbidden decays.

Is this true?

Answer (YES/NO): NO